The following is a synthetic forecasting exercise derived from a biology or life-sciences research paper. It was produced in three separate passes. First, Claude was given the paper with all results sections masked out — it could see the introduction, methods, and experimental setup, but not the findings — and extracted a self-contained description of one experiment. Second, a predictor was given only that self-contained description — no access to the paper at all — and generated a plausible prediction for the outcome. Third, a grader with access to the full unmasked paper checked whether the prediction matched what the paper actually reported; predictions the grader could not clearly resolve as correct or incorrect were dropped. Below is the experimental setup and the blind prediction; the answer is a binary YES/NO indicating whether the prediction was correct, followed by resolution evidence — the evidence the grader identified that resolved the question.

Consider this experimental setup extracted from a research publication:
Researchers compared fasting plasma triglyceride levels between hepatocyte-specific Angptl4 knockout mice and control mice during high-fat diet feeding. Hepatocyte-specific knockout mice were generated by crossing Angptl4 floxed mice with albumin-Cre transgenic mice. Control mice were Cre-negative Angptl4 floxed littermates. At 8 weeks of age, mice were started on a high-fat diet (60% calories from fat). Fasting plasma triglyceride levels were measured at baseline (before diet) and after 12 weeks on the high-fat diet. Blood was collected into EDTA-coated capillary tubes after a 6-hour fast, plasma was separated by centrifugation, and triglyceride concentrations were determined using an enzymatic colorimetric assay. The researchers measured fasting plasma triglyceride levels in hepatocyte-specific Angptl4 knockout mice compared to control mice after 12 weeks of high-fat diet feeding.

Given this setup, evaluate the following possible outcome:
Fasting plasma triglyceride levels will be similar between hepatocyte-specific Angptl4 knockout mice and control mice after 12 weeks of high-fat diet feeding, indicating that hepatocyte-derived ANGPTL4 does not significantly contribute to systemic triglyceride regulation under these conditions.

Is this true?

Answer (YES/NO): YES